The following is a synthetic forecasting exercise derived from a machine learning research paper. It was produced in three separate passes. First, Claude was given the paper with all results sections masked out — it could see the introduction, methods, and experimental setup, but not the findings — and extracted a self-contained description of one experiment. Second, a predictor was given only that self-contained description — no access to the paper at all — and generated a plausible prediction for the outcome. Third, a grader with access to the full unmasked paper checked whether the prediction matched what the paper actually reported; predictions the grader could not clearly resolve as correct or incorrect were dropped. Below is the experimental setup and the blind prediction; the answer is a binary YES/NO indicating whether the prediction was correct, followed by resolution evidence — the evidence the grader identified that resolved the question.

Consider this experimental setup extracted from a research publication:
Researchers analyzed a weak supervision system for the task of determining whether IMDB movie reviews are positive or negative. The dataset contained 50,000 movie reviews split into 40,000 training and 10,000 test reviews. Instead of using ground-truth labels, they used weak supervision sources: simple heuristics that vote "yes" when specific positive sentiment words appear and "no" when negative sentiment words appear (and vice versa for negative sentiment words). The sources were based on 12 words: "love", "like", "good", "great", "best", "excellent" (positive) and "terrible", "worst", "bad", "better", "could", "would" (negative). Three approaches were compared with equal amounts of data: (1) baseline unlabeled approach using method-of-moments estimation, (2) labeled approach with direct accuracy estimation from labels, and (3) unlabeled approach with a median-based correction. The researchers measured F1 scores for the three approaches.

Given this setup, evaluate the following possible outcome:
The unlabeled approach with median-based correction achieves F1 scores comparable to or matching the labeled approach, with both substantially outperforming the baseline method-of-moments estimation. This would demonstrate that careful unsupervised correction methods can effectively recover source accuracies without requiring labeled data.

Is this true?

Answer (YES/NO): NO